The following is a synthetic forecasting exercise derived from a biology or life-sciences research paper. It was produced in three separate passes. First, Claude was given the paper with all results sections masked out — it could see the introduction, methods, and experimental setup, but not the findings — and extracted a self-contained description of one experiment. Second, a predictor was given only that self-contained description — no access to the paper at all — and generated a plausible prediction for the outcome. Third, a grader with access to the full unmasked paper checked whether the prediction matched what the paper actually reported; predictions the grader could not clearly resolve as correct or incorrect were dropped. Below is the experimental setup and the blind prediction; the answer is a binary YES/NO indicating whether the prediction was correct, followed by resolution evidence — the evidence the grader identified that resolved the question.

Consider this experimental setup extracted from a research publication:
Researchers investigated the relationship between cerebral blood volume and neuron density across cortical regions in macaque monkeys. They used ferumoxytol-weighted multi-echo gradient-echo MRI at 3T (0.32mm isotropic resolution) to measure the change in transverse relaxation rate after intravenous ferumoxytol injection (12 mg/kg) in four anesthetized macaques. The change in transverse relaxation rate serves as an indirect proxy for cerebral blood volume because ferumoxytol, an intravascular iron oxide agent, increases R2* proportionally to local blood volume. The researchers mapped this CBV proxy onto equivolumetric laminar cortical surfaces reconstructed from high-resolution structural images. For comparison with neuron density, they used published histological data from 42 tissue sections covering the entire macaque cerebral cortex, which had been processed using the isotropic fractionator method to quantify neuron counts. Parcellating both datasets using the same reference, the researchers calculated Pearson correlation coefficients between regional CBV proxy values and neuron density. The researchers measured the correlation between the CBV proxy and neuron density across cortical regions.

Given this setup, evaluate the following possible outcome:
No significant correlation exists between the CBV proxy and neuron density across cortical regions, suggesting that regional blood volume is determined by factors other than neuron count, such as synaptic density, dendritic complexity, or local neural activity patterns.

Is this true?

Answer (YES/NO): NO